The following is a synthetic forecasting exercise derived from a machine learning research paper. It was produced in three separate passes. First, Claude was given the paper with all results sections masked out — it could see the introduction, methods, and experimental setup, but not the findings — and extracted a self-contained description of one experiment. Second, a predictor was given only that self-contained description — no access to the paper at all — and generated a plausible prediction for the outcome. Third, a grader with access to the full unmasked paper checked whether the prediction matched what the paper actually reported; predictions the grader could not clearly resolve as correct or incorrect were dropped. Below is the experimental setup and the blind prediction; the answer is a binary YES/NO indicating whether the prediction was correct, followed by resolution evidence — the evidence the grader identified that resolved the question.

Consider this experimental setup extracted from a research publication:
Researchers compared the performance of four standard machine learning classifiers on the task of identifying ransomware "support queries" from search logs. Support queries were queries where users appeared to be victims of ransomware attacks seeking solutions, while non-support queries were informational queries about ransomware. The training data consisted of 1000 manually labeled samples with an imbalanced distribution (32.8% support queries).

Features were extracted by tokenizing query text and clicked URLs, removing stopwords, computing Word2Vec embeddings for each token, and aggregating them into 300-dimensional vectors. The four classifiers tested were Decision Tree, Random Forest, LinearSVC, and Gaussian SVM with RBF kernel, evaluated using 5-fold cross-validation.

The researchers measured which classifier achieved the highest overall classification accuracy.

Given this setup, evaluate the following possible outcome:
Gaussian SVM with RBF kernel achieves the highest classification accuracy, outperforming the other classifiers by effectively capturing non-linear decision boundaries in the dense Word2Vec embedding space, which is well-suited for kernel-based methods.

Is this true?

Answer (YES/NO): NO